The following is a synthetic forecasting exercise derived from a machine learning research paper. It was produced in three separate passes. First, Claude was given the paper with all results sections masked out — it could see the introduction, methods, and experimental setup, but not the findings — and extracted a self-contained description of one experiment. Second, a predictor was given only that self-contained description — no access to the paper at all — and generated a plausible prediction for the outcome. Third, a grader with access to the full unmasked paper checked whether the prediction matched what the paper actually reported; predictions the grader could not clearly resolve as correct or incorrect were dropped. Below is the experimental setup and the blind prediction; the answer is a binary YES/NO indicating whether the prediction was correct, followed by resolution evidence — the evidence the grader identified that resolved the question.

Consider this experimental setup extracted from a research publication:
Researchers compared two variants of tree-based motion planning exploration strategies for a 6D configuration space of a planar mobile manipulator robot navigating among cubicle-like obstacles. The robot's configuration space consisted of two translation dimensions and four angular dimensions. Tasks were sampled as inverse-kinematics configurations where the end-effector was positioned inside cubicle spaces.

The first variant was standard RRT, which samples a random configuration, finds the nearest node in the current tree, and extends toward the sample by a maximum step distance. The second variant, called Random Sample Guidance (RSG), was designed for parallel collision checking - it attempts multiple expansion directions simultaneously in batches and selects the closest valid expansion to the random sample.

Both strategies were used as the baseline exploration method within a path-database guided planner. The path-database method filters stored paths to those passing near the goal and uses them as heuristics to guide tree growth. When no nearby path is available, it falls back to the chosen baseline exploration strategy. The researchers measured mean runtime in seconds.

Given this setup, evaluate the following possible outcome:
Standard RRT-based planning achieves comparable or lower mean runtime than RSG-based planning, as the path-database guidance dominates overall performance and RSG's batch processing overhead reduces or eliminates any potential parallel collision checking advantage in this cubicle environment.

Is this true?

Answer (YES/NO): NO